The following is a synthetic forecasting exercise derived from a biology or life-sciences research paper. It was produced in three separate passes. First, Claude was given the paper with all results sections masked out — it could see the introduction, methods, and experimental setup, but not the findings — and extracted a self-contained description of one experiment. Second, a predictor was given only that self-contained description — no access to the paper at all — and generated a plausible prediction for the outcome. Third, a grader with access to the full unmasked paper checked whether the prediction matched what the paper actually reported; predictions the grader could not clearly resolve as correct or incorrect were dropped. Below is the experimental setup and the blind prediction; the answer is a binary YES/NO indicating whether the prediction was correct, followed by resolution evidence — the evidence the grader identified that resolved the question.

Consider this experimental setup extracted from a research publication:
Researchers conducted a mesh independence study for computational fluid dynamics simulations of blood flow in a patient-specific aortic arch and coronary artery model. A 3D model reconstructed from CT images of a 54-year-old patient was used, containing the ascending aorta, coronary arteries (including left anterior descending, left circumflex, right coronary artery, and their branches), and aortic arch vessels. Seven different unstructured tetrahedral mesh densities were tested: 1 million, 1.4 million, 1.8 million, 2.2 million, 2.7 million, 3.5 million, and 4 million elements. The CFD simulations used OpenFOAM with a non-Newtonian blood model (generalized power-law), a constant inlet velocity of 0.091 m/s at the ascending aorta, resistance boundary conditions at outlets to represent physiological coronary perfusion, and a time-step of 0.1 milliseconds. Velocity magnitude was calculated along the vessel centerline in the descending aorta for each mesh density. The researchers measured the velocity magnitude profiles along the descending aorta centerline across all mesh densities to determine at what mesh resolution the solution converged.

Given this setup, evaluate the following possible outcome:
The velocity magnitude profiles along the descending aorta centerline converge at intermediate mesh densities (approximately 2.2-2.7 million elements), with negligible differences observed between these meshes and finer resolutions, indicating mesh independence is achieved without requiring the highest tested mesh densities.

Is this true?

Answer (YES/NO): YES